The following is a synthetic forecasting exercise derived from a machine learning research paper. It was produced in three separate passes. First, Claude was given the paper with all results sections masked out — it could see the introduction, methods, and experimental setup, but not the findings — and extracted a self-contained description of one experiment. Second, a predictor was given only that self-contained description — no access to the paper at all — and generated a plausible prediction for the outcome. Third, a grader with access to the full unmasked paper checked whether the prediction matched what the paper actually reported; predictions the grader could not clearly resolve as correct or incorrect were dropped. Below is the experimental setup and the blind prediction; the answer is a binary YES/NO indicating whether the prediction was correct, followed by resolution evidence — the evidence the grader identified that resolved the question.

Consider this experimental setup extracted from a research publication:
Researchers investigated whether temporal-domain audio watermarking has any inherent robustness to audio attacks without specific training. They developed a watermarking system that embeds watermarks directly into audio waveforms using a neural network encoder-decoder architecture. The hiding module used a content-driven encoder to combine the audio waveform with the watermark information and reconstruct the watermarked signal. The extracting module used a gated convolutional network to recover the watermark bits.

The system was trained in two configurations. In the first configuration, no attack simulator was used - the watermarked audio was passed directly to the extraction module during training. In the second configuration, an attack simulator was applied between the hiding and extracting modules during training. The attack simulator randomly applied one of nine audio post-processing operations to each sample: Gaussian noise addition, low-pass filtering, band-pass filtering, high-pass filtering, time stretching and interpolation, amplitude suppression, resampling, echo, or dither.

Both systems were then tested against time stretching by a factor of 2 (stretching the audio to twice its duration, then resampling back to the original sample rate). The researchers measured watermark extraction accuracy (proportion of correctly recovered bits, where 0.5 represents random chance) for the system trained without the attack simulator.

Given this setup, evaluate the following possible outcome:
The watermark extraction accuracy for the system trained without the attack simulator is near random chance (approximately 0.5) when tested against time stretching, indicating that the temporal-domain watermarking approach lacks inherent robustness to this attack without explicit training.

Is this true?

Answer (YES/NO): YES